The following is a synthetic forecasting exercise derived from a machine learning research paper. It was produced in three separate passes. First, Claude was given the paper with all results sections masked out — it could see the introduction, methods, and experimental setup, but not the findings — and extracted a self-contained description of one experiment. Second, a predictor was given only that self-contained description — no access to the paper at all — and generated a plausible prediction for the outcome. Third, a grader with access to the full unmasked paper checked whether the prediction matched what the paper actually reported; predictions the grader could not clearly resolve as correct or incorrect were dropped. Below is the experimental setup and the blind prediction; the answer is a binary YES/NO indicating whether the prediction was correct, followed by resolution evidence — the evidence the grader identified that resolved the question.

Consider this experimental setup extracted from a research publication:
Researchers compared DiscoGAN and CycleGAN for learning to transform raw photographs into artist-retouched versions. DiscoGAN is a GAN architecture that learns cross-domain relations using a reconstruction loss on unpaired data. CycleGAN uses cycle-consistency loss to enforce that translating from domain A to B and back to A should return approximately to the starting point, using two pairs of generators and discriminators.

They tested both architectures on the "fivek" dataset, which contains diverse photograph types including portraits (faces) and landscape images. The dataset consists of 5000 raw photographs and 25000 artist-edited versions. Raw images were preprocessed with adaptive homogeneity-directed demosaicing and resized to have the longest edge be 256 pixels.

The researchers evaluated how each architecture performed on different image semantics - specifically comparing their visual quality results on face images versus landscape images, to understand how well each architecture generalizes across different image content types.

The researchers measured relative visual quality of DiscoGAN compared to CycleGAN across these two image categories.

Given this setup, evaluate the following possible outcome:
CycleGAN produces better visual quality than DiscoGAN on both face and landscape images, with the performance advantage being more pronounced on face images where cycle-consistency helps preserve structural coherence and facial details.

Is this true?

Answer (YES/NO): NO